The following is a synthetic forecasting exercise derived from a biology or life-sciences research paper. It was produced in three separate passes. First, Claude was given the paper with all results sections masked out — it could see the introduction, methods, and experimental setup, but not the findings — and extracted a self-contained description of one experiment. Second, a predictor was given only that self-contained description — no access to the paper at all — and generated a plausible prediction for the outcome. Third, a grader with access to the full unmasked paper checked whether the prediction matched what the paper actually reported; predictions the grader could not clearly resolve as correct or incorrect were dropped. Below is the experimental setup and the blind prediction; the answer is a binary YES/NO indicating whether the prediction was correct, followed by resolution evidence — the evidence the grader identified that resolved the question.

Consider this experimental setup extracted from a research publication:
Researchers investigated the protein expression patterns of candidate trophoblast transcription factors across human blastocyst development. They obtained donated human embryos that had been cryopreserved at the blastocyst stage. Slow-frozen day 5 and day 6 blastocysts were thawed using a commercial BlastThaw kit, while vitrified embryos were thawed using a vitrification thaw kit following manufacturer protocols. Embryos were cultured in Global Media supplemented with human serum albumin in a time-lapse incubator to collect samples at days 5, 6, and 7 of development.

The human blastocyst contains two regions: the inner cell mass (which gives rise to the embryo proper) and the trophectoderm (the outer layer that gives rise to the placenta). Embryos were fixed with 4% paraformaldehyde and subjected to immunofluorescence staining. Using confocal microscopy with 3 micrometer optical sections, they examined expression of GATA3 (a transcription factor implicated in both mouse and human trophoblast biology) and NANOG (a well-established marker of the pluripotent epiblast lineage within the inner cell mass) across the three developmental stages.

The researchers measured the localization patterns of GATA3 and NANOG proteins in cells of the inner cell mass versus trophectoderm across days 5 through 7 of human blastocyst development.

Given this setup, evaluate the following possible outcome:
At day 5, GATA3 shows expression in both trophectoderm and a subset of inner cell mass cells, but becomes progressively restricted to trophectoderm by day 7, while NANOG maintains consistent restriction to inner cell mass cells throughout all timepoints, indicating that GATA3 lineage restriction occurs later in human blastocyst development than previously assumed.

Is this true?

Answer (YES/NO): NO